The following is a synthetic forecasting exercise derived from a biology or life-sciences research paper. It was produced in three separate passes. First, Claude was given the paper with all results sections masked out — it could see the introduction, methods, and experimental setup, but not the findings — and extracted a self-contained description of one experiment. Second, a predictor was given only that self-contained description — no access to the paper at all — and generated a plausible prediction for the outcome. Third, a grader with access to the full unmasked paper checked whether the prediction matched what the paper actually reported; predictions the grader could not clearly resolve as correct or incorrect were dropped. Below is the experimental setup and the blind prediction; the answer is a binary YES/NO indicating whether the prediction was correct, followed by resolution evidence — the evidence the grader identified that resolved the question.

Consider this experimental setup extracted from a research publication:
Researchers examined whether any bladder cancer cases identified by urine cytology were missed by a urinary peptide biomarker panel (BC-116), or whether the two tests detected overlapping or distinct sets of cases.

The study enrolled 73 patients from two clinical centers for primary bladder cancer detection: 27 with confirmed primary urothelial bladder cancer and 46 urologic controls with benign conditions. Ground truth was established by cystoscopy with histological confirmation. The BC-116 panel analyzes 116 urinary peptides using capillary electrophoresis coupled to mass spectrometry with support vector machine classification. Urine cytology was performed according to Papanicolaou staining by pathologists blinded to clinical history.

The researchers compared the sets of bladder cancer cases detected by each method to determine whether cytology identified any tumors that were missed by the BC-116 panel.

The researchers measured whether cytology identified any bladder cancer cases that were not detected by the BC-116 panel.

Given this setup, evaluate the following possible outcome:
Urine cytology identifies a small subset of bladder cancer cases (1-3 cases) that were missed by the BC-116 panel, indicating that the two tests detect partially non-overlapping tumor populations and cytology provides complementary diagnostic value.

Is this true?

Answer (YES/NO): NO